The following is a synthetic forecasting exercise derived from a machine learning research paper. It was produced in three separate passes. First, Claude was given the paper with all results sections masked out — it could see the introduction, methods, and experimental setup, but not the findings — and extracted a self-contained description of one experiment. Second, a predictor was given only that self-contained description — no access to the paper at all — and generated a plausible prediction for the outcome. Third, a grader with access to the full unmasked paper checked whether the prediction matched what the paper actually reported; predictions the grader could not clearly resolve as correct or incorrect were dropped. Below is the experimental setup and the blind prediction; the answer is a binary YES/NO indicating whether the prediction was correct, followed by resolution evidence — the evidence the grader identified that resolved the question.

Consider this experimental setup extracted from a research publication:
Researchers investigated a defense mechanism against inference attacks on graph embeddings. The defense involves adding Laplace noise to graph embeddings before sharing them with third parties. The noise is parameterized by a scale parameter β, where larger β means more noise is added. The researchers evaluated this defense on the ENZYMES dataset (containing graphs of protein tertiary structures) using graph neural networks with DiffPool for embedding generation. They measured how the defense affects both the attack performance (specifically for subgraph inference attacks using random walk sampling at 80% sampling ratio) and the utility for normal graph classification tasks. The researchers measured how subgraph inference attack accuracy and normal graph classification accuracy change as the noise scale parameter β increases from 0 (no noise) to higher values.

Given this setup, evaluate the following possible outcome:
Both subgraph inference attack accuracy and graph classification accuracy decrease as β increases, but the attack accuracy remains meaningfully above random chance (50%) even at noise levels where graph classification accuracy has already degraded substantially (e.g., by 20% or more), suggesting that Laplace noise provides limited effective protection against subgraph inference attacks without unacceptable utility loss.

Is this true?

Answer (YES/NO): NO